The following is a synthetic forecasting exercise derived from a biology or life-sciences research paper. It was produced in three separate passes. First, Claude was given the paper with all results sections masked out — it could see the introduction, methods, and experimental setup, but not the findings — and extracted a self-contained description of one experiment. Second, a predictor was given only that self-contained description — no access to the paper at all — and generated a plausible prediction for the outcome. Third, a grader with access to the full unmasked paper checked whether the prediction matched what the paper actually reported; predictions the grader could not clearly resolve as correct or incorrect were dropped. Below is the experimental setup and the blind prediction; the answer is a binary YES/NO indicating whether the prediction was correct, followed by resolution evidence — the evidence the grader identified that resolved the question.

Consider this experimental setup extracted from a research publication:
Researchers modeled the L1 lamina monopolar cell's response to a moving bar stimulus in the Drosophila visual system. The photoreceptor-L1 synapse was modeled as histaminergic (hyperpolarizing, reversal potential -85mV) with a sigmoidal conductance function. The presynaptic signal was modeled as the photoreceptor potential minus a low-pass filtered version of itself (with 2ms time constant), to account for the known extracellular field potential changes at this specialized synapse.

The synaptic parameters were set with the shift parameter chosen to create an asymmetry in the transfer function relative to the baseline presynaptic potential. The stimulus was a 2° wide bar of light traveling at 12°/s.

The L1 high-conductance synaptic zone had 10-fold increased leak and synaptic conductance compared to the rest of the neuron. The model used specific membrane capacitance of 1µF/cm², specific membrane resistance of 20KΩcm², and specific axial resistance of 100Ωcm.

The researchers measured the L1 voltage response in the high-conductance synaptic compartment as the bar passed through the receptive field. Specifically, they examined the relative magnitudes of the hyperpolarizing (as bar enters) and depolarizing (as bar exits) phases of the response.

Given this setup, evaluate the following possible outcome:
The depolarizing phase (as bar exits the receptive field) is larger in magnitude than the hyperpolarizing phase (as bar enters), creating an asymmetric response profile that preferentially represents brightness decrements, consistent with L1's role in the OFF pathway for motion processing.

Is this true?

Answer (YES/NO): NO